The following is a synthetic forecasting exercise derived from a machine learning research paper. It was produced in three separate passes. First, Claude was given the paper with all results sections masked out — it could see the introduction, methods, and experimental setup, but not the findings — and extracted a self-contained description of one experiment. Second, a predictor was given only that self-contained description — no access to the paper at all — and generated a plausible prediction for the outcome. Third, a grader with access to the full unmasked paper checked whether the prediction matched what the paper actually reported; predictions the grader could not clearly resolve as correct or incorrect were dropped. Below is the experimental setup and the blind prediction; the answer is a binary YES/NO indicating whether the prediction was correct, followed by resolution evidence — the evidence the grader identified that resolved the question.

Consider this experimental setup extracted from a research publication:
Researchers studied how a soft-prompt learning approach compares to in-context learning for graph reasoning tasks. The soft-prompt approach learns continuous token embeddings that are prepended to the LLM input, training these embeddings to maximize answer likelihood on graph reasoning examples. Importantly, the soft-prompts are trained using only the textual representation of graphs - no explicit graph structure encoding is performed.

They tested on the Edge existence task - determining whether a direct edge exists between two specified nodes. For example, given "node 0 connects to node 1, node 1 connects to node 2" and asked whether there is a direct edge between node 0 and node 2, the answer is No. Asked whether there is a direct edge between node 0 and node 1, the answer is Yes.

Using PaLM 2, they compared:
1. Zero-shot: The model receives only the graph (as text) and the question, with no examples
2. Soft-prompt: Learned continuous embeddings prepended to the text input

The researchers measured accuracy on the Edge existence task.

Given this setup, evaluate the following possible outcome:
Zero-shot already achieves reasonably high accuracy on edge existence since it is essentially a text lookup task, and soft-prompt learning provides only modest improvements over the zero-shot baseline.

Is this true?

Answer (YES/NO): NO